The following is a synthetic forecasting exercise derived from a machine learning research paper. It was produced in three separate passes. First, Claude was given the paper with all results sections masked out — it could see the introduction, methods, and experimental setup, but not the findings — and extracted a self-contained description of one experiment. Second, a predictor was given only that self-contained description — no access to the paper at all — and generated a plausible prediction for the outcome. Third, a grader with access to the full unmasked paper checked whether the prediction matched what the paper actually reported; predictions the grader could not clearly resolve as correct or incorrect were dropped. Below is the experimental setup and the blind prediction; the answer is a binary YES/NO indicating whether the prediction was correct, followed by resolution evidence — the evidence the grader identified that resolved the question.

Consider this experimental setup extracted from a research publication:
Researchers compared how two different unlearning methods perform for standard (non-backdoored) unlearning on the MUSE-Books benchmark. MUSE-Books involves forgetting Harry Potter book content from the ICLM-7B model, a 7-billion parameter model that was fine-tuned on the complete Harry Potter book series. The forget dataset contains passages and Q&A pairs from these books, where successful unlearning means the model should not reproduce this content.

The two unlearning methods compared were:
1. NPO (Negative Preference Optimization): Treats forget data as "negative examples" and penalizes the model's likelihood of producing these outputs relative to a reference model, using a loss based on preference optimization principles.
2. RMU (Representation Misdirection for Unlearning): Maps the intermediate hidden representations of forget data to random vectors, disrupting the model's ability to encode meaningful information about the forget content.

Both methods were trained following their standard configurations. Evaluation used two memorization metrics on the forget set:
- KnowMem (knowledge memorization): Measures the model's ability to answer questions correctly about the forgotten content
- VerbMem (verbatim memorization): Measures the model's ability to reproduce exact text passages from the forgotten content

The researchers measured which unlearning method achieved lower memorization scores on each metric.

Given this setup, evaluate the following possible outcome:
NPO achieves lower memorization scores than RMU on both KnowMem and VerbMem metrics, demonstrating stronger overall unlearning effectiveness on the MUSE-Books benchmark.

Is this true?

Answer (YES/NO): NO